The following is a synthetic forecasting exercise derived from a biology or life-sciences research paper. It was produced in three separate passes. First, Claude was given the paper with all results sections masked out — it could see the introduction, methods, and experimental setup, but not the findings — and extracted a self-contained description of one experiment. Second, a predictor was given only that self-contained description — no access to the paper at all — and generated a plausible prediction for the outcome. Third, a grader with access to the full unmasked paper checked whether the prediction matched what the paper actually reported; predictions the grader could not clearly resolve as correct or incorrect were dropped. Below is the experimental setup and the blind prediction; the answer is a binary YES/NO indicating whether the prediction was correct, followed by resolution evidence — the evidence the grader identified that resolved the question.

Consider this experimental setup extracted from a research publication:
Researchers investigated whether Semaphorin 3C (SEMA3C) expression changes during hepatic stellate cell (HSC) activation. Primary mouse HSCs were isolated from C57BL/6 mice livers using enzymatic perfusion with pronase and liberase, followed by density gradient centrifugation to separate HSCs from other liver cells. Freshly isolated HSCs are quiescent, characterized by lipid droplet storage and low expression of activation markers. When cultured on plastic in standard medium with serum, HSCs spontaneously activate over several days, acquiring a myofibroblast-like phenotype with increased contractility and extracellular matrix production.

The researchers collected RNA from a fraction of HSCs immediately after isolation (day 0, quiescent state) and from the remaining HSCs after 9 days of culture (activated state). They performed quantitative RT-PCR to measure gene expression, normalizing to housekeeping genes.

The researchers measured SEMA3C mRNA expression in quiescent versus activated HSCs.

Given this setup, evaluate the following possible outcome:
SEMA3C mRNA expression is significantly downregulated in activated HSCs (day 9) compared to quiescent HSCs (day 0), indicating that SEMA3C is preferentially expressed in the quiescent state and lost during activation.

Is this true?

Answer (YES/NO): NO